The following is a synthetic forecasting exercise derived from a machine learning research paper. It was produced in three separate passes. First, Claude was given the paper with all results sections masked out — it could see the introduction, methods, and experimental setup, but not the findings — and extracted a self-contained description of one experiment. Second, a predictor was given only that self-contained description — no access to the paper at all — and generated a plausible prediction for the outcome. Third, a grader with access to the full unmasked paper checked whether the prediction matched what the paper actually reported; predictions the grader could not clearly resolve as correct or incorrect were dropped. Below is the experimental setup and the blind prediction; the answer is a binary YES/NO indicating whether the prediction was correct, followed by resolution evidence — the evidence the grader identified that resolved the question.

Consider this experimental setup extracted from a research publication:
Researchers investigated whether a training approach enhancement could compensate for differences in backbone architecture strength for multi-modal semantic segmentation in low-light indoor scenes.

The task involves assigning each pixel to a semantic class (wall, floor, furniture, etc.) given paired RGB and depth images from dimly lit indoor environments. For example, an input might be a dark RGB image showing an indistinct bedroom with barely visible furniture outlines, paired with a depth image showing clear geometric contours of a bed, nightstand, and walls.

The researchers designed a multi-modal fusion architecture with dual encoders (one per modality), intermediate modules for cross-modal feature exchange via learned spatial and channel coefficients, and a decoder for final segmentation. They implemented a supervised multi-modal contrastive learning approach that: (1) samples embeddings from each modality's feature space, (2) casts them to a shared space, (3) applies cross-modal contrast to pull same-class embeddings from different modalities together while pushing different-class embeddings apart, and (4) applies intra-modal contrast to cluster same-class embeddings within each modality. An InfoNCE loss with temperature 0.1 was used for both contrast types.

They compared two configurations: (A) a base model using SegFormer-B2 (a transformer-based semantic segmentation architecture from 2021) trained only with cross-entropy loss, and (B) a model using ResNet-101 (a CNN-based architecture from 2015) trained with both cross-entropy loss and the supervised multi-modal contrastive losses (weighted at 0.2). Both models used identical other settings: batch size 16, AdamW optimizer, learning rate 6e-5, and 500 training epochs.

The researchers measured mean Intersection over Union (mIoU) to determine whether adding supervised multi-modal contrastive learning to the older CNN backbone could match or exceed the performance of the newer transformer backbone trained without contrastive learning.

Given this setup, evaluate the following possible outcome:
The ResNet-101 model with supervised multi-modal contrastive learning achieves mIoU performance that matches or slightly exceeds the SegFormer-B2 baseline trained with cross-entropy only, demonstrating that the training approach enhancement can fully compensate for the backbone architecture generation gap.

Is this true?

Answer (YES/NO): NO